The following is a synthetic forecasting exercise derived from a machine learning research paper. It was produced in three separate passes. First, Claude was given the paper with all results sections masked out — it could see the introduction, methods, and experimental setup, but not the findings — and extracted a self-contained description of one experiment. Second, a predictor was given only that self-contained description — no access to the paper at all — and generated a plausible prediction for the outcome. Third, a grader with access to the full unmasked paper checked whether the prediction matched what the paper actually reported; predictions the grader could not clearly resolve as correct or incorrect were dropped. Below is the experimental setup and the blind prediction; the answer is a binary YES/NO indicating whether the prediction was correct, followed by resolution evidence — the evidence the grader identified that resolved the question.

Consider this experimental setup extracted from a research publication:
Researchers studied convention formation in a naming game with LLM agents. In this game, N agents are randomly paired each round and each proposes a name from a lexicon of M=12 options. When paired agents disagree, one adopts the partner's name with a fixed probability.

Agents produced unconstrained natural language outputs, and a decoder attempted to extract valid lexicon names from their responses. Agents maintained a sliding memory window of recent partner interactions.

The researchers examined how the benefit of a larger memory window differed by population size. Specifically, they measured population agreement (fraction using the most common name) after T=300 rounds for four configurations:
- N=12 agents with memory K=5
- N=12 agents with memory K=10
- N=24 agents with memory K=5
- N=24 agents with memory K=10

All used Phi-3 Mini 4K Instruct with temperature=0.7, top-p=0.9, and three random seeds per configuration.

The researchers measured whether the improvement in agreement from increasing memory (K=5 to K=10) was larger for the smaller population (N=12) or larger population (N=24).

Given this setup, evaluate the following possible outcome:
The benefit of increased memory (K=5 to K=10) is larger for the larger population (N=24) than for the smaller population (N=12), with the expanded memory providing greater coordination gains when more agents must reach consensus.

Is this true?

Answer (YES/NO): NO